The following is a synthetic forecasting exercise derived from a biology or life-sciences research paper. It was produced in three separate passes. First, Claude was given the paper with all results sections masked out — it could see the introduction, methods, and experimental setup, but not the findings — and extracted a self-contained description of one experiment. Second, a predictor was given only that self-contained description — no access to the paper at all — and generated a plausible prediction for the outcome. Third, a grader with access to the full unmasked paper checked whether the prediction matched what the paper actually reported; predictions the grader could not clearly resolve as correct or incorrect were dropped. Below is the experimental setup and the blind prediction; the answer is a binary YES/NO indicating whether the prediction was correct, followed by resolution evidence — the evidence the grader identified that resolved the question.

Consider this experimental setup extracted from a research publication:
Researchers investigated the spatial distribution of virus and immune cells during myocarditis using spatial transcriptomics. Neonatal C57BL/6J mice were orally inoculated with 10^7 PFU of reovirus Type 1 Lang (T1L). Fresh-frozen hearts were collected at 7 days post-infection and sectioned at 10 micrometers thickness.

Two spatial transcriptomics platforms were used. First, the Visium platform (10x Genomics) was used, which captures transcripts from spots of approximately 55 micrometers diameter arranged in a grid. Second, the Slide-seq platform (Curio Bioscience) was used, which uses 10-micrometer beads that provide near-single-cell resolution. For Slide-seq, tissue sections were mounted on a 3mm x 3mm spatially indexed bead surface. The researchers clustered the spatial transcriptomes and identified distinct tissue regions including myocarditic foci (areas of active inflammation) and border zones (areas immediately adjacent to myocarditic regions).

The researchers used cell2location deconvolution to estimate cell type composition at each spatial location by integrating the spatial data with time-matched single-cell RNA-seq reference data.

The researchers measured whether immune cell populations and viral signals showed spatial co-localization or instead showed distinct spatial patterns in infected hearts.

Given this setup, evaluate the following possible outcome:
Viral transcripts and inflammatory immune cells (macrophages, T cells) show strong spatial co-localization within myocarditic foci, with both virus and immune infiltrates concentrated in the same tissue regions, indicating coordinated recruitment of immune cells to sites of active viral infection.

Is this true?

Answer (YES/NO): NO